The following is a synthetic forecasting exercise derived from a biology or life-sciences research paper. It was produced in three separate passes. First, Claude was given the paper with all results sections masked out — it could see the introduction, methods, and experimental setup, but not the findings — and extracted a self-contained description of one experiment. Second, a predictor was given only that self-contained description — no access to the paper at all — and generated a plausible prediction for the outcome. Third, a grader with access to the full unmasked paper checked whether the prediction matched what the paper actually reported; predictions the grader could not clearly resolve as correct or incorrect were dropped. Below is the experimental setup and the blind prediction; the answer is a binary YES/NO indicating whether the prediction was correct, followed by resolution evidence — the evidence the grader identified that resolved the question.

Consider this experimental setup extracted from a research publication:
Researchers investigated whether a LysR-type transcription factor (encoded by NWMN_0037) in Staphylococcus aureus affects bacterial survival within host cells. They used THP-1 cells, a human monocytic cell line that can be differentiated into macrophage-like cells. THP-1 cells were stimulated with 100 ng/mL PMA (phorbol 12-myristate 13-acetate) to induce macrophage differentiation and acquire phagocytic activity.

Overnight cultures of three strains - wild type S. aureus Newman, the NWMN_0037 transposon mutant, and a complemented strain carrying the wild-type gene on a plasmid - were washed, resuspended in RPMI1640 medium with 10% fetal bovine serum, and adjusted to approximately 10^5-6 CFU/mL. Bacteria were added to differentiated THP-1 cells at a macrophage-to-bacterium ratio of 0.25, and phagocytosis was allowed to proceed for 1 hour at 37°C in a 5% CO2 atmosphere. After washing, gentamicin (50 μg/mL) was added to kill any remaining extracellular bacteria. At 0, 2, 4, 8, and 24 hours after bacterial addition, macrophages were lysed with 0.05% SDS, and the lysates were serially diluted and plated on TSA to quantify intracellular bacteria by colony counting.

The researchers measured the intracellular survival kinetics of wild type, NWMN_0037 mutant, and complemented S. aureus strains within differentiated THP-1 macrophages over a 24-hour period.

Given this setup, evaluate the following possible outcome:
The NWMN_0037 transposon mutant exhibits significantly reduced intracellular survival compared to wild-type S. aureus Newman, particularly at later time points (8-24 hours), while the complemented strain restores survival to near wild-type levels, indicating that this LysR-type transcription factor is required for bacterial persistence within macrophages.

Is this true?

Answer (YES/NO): NO